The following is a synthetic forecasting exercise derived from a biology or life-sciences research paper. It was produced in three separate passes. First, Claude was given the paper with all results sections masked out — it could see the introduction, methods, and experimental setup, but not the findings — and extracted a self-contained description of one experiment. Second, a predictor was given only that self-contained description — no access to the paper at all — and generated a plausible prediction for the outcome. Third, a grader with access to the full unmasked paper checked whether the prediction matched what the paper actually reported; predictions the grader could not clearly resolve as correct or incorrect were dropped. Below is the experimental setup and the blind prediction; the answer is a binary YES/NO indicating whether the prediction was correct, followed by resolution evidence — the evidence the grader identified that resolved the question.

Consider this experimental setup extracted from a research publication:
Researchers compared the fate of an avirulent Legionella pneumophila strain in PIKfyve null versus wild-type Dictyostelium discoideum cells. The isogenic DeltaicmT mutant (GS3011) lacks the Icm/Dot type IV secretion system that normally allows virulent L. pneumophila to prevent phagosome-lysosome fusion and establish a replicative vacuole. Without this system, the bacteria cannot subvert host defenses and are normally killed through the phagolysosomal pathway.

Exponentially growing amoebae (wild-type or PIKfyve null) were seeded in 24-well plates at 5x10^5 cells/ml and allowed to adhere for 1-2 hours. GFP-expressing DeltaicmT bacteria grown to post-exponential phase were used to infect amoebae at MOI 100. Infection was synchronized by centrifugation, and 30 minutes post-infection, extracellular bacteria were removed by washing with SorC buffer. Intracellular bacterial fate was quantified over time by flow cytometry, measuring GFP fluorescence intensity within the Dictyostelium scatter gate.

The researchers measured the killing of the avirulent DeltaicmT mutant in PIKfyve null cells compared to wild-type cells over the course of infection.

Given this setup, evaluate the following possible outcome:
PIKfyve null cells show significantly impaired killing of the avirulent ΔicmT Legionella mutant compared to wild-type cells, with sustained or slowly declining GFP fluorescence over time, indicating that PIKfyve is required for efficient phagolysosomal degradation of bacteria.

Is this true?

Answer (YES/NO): NO